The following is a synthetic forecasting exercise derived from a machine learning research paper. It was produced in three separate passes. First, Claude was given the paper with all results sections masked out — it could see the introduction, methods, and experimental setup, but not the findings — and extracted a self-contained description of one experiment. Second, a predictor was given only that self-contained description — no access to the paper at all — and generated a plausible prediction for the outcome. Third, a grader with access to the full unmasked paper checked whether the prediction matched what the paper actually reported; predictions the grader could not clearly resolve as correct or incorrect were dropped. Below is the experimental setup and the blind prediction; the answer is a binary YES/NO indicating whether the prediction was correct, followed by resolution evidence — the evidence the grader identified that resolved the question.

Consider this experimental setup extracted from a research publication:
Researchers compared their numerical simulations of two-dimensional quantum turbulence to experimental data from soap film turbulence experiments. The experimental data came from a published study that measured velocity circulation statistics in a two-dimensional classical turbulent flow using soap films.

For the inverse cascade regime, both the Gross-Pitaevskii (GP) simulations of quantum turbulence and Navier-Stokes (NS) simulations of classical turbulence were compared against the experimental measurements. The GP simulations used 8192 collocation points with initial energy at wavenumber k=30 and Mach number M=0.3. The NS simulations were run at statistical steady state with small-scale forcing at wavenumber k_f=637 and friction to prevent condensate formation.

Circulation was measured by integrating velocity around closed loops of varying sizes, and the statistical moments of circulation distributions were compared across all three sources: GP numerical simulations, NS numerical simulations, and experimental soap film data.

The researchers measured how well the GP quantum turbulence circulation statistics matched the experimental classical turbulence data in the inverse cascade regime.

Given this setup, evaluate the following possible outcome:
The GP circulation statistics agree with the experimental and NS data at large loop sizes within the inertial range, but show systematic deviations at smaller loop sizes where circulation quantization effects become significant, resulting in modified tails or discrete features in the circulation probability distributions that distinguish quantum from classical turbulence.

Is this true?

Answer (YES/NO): NO